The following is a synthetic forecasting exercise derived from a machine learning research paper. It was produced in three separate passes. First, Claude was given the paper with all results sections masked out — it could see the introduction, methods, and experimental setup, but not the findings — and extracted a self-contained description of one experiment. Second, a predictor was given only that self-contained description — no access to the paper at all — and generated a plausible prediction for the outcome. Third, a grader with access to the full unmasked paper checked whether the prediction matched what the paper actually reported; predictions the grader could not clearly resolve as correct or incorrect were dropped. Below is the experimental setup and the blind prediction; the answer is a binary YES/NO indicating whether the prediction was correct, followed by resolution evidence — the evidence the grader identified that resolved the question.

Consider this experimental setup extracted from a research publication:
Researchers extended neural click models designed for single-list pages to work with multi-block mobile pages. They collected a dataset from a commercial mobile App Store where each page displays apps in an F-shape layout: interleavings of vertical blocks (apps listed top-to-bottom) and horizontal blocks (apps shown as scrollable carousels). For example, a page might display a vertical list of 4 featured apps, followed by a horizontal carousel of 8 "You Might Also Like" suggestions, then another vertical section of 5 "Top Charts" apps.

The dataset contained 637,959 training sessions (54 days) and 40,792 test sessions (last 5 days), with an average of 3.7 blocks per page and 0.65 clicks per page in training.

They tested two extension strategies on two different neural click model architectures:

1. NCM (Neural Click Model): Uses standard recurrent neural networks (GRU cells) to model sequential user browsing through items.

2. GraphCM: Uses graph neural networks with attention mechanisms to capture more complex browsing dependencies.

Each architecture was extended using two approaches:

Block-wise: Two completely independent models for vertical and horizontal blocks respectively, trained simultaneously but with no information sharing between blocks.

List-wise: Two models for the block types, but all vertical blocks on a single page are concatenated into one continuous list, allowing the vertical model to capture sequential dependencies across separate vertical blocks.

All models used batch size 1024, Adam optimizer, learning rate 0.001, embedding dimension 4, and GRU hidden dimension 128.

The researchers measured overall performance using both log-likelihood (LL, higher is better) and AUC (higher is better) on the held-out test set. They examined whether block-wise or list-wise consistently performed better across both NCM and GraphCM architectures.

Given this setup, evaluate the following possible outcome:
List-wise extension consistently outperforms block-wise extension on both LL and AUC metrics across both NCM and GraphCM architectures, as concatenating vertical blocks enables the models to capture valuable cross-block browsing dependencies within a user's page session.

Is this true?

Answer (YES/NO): YES